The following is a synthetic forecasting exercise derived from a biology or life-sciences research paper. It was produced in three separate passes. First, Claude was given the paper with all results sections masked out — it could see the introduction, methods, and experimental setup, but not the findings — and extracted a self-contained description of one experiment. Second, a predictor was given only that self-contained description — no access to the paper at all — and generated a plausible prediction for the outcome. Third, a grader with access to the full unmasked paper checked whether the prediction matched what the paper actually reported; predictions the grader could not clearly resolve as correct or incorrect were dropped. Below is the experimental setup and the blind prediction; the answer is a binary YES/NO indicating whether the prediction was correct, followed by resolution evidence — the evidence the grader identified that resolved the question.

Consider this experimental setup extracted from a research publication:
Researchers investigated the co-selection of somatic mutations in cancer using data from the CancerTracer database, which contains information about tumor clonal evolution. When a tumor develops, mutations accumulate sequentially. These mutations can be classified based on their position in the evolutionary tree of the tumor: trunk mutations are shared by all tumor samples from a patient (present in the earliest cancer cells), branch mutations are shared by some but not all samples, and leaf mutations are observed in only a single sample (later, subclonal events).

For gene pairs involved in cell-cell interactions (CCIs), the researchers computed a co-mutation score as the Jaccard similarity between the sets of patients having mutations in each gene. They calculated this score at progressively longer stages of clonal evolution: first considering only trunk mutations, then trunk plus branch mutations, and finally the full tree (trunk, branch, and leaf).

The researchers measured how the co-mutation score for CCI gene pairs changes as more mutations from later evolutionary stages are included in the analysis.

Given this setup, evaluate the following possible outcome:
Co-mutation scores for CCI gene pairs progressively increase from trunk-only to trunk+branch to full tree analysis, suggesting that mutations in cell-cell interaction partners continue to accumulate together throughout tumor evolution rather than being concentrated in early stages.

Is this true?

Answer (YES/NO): NO